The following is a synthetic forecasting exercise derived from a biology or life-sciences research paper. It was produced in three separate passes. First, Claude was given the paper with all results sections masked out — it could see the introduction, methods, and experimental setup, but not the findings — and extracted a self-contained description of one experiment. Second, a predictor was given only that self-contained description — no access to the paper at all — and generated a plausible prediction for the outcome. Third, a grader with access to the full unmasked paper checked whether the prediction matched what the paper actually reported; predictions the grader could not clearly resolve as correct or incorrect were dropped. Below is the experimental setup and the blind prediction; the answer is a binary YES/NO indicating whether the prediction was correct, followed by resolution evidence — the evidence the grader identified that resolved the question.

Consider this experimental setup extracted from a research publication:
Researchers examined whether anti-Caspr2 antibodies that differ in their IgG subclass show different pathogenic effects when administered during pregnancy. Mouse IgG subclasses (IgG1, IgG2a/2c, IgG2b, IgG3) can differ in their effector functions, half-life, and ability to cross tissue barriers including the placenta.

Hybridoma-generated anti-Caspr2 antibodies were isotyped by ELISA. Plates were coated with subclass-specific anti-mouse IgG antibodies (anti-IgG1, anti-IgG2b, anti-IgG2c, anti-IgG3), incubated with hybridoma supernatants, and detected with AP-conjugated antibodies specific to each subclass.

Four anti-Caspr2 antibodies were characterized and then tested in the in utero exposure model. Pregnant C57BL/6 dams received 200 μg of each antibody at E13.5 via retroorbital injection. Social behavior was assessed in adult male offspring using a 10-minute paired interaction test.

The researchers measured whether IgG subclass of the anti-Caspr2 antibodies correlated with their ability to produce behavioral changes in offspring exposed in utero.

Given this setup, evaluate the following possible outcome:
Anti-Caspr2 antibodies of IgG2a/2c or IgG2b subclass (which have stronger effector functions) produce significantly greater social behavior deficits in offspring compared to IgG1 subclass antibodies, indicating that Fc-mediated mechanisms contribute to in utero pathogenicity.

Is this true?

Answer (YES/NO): NO